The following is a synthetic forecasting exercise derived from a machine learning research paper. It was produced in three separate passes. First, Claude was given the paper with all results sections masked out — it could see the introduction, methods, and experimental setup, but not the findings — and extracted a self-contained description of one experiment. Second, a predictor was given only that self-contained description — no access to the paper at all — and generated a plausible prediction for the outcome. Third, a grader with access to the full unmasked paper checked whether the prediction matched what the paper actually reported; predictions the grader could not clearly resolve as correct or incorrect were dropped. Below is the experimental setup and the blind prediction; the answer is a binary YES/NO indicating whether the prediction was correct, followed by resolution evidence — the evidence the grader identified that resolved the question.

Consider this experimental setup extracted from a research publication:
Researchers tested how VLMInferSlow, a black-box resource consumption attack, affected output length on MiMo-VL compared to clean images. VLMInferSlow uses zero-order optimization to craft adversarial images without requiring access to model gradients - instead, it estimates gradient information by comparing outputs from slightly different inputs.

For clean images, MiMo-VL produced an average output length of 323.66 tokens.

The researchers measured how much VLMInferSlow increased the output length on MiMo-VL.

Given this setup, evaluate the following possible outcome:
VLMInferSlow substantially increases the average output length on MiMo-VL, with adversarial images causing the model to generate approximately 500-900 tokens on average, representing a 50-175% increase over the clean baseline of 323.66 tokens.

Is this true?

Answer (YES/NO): NO